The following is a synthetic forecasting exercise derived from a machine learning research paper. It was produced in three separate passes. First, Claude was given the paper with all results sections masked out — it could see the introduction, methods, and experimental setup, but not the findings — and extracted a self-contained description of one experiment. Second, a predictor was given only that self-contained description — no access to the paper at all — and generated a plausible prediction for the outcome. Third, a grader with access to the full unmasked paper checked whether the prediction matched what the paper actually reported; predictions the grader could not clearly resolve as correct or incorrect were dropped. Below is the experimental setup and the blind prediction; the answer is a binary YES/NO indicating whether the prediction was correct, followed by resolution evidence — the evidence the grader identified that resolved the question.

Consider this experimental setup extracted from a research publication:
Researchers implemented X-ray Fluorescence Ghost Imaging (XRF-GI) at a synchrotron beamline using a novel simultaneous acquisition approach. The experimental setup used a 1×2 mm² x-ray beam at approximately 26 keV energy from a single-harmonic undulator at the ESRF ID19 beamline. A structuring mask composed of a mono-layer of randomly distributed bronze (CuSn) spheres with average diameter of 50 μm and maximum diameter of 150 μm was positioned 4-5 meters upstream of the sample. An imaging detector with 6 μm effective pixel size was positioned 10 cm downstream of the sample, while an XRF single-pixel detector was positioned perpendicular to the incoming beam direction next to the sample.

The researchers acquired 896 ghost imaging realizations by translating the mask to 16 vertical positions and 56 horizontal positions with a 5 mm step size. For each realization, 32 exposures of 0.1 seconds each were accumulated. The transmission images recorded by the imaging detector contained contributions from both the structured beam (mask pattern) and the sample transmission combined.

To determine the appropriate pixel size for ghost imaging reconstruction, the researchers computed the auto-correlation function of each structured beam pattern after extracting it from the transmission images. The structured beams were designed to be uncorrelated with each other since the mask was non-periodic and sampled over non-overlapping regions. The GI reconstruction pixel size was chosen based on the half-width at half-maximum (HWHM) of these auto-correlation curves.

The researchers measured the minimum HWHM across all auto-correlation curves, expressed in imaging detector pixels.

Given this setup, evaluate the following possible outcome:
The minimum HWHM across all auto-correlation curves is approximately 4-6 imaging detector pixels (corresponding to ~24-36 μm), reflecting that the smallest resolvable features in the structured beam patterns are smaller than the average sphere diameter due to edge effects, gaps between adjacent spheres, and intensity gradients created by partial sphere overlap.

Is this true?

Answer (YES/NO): YES